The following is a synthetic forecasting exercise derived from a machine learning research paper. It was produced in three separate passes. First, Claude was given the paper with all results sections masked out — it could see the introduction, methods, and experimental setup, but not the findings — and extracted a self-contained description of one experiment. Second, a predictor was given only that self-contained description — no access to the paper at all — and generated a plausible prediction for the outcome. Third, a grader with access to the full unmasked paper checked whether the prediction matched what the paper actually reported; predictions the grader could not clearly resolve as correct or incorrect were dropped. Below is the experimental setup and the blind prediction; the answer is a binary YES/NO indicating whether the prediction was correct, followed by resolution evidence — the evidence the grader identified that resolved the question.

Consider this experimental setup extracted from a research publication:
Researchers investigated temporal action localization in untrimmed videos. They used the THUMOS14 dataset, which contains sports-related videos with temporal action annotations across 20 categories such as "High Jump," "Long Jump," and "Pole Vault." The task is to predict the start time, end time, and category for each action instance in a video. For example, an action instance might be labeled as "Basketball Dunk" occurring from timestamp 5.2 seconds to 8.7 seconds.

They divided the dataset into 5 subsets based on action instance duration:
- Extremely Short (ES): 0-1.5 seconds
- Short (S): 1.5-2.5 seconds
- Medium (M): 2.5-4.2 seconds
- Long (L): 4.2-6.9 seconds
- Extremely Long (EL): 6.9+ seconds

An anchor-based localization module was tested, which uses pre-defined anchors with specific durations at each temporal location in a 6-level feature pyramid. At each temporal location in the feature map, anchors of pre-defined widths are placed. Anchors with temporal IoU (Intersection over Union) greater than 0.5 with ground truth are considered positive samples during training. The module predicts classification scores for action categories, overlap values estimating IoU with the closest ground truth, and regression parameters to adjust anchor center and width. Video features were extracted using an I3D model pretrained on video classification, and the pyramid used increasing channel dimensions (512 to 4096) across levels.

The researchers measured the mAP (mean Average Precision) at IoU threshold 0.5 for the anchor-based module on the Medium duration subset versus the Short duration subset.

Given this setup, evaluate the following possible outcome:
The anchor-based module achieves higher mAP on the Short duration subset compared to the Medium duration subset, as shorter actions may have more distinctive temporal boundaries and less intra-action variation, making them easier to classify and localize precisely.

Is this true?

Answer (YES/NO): NO